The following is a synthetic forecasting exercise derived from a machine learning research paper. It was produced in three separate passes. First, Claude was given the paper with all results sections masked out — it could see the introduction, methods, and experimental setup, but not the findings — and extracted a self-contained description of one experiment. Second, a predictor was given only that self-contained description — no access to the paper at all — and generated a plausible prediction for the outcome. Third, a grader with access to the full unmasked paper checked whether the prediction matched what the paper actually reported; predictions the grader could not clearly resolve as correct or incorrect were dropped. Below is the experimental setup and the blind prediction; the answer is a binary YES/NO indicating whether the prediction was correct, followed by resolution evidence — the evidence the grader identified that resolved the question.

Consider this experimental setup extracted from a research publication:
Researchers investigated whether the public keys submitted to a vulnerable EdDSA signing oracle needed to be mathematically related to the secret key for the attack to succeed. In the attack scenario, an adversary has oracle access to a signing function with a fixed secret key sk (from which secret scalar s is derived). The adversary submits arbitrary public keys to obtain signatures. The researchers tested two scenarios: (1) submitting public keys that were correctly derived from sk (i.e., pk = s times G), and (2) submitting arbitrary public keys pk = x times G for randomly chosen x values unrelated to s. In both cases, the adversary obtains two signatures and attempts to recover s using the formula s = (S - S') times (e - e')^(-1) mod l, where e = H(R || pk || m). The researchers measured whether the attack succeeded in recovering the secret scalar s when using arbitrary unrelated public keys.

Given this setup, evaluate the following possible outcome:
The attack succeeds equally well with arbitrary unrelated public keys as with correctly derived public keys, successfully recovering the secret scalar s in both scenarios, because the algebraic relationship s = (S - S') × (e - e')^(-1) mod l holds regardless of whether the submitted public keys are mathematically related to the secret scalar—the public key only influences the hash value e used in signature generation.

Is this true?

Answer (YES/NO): YES